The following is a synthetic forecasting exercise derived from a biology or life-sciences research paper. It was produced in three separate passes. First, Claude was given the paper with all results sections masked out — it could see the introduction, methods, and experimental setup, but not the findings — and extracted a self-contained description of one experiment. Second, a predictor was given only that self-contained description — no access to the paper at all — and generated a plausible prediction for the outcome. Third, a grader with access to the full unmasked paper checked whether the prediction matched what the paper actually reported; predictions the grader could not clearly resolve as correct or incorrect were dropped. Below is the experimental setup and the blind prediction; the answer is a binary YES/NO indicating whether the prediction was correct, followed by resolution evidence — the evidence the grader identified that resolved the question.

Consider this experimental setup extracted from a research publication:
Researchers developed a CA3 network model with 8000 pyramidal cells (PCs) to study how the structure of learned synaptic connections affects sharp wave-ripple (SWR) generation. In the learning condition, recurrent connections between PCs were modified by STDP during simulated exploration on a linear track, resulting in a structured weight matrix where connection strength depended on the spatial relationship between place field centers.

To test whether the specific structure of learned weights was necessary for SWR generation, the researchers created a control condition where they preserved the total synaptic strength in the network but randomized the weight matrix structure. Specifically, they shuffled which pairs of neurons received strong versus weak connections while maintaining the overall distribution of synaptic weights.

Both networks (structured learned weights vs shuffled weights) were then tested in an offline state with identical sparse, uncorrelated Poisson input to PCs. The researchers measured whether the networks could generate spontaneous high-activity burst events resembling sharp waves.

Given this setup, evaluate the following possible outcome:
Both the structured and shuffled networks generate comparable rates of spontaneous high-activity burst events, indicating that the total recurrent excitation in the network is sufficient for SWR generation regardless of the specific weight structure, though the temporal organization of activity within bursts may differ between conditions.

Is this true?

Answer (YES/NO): NO